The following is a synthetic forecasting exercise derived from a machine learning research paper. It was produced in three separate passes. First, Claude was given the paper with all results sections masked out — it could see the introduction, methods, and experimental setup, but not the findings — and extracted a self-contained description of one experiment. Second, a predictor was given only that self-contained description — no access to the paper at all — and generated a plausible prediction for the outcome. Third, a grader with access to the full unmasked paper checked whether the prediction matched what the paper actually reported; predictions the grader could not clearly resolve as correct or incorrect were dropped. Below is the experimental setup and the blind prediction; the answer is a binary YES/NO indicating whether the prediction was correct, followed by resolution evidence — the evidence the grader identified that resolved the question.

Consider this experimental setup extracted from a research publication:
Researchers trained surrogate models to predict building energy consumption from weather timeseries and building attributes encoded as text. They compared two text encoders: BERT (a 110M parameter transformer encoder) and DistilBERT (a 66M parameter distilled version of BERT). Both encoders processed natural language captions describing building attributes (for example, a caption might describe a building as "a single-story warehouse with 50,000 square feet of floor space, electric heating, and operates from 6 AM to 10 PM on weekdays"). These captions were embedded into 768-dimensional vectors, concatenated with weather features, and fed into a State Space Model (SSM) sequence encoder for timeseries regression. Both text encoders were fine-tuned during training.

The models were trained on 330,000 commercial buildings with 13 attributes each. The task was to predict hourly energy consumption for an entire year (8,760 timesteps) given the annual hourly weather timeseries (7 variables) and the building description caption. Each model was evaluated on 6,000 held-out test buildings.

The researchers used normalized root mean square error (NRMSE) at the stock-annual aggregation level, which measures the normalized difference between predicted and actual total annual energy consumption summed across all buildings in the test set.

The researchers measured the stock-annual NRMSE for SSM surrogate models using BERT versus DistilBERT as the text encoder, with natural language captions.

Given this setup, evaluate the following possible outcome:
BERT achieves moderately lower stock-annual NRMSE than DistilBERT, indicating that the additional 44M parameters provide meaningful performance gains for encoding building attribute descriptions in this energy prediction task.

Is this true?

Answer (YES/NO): NO